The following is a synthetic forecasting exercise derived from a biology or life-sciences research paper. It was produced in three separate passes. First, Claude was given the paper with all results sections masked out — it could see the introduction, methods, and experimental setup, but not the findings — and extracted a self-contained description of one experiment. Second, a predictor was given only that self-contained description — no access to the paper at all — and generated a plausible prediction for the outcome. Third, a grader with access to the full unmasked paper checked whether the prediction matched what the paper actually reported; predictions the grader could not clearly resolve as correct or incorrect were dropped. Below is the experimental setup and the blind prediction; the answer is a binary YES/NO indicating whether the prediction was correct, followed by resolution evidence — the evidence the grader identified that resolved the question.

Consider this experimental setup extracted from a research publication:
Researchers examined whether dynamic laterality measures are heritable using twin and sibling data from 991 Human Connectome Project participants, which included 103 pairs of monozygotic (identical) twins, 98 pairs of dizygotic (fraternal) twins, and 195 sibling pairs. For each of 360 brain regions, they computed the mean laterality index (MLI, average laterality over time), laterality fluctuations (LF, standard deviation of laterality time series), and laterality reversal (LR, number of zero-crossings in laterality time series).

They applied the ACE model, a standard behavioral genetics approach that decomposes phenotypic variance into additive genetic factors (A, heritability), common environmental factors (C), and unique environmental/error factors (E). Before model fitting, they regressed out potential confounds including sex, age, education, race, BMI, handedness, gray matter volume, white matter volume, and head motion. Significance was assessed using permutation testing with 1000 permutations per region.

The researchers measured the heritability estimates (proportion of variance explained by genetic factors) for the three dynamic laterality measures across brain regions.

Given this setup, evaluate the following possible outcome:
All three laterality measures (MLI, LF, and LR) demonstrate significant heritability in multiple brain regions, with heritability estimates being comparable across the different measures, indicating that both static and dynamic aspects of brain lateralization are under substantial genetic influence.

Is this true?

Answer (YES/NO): NO